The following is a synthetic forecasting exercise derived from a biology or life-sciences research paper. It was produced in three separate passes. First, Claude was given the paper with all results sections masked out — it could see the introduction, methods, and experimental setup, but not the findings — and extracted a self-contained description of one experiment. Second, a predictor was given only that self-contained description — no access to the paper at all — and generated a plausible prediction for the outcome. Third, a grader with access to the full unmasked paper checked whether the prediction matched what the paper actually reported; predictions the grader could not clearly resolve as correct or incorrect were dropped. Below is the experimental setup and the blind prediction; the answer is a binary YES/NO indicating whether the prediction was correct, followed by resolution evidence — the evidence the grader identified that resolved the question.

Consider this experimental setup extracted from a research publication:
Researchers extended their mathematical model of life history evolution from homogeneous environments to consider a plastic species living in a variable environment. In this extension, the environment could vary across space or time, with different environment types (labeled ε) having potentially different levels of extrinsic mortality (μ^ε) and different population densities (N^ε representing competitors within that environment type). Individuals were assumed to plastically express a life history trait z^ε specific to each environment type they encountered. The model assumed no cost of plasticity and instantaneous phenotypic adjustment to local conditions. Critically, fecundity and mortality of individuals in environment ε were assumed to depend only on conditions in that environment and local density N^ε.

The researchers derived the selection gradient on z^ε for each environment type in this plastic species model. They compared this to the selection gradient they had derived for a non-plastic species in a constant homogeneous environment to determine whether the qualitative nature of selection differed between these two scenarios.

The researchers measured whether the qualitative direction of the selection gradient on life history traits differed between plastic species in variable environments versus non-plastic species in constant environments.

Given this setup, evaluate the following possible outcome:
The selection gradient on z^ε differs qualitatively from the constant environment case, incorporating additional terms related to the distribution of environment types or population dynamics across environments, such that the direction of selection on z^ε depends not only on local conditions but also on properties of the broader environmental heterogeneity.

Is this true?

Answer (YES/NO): NO